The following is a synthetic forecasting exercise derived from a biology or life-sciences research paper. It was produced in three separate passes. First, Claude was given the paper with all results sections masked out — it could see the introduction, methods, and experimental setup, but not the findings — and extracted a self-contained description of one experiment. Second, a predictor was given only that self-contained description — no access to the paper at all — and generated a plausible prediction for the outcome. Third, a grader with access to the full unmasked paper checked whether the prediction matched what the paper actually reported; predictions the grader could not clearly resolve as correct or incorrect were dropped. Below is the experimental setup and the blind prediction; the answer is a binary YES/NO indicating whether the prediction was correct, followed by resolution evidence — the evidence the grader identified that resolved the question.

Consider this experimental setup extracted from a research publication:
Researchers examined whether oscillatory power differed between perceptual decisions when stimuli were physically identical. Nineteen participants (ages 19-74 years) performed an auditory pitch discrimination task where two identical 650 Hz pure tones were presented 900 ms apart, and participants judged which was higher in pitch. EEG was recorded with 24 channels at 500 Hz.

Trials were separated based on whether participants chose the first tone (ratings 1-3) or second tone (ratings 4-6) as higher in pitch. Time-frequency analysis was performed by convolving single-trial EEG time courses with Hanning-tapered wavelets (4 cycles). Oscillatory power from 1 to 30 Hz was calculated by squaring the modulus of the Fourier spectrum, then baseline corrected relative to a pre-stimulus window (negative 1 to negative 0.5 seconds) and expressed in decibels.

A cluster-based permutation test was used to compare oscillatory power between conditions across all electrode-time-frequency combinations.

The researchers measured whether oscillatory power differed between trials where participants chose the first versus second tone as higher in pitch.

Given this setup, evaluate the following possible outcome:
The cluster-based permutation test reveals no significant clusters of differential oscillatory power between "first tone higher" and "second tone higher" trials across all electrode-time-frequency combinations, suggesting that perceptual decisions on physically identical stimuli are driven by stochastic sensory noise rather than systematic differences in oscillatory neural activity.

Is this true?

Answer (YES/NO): NO